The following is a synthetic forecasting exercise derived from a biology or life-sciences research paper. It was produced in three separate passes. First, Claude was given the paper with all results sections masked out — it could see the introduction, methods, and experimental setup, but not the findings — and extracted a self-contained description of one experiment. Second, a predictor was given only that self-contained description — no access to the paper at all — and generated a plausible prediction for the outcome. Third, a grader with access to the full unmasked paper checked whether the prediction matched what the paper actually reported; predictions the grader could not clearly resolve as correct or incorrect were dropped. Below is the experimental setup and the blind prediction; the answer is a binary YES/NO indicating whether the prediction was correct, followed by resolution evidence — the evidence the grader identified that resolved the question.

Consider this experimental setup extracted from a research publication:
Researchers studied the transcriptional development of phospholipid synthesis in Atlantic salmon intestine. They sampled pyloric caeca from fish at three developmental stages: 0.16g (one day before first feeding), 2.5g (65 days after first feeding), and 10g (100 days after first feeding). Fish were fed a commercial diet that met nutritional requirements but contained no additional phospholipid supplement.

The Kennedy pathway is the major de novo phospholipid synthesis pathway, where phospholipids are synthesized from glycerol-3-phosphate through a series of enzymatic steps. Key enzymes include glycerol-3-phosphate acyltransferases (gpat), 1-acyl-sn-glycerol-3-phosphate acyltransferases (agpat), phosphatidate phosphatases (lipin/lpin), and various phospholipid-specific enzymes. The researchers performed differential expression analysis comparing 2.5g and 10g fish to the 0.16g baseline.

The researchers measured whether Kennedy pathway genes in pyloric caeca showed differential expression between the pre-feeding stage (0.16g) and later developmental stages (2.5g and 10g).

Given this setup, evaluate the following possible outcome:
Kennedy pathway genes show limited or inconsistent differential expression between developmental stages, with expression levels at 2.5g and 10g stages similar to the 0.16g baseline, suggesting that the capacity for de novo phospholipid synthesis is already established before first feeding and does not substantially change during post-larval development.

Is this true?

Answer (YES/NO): NO